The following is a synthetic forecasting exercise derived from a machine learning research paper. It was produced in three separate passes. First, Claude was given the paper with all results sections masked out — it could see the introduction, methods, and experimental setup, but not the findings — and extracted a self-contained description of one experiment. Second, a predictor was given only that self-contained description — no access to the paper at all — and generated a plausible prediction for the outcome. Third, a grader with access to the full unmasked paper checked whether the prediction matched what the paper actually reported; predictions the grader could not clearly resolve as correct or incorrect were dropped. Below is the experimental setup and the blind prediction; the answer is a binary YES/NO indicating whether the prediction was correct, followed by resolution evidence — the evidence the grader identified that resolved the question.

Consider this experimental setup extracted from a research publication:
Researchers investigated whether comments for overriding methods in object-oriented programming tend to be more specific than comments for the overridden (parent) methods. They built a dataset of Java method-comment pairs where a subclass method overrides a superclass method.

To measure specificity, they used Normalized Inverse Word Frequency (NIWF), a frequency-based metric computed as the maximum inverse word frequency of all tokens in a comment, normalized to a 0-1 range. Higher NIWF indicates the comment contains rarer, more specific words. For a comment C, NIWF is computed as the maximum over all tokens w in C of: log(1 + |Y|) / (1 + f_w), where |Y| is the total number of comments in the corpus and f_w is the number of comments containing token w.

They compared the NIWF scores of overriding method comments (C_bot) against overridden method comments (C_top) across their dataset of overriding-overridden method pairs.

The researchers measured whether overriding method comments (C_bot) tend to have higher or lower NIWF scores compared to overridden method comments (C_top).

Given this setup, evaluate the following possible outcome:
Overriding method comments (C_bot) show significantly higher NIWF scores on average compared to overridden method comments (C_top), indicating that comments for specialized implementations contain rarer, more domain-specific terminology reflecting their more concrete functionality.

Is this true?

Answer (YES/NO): YES